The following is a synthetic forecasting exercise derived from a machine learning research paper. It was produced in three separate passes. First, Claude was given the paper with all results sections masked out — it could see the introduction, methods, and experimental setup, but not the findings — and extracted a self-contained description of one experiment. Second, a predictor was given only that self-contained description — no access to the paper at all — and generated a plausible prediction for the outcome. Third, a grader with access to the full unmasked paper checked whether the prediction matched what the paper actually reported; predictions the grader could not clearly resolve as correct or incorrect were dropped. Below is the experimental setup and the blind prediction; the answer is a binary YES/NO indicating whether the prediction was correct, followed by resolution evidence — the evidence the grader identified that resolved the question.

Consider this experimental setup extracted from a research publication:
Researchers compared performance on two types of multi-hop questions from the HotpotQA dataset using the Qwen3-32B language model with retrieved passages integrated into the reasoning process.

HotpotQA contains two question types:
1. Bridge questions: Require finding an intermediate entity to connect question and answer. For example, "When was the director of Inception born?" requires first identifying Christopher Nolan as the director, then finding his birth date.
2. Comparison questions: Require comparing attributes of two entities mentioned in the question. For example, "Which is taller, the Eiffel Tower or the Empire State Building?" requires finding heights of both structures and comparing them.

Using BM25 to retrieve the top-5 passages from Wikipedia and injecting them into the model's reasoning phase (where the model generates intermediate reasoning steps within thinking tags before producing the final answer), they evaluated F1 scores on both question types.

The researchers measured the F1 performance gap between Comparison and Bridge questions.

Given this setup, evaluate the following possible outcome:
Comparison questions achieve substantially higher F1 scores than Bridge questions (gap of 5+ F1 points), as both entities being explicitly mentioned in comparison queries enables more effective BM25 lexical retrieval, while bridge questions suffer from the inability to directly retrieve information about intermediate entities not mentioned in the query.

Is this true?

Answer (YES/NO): YES